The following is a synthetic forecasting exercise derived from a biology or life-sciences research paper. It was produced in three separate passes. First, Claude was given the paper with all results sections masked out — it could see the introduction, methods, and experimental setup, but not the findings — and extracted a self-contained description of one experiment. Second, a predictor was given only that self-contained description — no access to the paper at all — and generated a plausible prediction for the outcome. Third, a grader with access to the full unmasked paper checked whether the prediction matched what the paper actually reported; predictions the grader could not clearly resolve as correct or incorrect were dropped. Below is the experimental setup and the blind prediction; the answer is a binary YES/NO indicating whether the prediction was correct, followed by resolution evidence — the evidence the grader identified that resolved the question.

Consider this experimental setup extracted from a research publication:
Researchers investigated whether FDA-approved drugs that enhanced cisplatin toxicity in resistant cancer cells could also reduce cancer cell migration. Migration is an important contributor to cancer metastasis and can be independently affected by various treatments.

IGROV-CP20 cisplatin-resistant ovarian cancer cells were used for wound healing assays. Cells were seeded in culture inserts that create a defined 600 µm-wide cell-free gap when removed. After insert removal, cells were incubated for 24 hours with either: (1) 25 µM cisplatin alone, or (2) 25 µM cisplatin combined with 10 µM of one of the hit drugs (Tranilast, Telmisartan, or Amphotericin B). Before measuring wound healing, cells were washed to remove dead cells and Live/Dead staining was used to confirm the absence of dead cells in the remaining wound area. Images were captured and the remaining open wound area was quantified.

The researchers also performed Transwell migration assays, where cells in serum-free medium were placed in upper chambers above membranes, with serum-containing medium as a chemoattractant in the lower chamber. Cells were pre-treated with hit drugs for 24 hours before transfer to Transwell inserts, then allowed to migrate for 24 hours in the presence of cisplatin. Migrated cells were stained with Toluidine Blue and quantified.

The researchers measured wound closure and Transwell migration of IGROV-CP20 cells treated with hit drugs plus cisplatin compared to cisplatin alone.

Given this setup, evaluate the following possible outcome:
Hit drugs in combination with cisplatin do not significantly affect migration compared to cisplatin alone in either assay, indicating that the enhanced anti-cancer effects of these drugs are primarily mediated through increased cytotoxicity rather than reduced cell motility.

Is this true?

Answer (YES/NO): NO